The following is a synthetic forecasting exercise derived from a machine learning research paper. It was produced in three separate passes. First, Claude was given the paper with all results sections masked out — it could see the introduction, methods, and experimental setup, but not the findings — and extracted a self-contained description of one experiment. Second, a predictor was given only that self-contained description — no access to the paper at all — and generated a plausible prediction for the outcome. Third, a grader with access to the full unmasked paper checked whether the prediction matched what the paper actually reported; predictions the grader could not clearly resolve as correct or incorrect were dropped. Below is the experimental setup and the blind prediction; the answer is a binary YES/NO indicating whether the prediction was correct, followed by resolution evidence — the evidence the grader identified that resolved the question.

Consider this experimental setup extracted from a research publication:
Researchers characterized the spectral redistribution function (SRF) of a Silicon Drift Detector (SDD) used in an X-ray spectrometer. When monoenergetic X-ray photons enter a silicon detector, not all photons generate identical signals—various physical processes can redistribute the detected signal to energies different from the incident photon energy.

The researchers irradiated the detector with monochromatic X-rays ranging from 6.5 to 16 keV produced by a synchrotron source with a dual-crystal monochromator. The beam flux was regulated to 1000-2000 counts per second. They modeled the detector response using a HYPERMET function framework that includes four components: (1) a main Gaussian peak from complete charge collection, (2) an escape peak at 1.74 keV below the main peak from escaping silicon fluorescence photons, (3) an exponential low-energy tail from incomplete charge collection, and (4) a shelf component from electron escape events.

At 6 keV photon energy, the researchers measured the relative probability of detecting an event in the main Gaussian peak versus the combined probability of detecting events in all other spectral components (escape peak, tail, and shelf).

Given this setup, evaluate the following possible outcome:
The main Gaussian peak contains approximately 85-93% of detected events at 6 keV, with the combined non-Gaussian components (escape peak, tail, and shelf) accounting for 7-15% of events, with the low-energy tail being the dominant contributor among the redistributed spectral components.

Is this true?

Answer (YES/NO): NO